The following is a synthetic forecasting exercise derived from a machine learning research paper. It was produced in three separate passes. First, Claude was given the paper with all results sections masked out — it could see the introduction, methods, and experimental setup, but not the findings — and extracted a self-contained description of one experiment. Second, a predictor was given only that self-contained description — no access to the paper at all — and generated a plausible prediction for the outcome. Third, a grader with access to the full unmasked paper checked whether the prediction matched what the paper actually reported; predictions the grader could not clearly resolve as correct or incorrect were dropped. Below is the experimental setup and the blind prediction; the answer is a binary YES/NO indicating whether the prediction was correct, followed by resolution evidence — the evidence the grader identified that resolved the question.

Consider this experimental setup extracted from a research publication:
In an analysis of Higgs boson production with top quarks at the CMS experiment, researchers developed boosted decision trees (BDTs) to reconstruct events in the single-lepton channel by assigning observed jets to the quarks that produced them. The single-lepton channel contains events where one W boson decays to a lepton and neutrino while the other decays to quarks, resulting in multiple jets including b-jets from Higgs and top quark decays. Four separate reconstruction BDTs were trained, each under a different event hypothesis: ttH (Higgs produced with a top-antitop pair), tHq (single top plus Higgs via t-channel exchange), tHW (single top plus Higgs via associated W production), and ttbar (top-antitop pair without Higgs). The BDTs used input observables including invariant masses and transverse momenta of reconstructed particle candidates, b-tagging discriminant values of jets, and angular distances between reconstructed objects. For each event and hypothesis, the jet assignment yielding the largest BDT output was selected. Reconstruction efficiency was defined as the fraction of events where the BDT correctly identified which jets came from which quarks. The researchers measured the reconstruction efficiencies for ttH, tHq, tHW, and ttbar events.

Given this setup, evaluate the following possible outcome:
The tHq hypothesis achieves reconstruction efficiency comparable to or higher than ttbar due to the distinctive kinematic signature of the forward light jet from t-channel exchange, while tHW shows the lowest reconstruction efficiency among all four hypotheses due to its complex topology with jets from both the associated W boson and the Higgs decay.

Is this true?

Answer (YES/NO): NO